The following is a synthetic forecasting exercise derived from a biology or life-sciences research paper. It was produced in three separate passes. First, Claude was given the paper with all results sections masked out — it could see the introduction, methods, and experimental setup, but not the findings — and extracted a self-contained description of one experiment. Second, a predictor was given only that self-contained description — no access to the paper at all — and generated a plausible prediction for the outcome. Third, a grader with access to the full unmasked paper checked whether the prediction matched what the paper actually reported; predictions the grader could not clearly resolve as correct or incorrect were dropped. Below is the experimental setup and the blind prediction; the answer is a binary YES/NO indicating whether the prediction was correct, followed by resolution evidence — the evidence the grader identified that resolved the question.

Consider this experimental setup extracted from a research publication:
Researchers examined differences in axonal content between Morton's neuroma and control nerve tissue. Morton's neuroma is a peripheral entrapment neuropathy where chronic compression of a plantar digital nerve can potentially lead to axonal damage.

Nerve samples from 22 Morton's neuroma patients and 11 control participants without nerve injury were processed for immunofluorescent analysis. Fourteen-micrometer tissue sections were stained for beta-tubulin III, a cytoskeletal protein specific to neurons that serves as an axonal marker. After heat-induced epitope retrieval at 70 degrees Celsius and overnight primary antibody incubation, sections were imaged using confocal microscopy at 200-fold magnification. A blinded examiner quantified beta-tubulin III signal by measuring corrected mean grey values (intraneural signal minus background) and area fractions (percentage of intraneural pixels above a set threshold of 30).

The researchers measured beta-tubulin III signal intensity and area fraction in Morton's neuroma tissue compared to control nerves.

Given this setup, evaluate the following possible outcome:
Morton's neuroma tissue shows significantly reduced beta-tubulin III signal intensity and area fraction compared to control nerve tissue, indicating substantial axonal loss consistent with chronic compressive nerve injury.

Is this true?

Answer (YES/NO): NO